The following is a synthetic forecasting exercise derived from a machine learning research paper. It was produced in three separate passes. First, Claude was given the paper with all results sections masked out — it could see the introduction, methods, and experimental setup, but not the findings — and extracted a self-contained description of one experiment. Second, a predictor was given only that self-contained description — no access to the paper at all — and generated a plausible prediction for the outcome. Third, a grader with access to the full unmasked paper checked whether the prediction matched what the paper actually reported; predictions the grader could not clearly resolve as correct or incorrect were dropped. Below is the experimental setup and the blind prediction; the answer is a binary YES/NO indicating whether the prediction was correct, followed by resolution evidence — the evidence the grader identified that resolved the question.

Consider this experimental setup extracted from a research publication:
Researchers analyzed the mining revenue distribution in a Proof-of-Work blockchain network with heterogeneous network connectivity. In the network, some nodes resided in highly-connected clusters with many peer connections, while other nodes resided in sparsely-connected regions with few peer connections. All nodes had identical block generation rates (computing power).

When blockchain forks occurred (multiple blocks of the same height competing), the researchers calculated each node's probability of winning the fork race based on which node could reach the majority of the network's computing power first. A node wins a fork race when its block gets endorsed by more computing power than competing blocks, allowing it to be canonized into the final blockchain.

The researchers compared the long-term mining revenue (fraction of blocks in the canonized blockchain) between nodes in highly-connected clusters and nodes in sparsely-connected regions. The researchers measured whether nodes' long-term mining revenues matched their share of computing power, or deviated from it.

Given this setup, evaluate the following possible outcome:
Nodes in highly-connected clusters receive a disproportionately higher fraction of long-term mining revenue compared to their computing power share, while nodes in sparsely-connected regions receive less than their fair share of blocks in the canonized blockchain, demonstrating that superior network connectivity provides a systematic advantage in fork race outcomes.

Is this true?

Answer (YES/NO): YES